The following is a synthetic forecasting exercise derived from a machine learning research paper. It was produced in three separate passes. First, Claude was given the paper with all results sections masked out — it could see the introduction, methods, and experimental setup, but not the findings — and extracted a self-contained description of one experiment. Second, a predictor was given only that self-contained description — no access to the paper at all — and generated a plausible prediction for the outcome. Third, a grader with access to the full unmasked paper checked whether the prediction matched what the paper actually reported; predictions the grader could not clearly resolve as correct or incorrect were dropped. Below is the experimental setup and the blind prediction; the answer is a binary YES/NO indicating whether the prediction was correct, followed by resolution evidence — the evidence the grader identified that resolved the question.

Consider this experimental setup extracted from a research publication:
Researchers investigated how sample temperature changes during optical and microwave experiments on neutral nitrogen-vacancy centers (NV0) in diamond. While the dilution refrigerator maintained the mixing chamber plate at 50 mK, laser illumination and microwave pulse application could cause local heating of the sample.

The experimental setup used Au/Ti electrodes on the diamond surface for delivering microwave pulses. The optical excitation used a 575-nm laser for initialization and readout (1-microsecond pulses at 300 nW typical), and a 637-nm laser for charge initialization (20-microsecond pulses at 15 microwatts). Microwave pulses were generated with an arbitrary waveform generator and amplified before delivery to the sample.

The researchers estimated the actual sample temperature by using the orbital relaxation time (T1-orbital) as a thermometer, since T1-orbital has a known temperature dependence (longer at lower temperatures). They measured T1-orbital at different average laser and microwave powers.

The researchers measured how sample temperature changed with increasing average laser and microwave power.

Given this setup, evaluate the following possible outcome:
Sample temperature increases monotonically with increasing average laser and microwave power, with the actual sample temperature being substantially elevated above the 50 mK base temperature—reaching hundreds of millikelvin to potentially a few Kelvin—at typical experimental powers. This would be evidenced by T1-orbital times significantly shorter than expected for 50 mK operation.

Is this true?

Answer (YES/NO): YES